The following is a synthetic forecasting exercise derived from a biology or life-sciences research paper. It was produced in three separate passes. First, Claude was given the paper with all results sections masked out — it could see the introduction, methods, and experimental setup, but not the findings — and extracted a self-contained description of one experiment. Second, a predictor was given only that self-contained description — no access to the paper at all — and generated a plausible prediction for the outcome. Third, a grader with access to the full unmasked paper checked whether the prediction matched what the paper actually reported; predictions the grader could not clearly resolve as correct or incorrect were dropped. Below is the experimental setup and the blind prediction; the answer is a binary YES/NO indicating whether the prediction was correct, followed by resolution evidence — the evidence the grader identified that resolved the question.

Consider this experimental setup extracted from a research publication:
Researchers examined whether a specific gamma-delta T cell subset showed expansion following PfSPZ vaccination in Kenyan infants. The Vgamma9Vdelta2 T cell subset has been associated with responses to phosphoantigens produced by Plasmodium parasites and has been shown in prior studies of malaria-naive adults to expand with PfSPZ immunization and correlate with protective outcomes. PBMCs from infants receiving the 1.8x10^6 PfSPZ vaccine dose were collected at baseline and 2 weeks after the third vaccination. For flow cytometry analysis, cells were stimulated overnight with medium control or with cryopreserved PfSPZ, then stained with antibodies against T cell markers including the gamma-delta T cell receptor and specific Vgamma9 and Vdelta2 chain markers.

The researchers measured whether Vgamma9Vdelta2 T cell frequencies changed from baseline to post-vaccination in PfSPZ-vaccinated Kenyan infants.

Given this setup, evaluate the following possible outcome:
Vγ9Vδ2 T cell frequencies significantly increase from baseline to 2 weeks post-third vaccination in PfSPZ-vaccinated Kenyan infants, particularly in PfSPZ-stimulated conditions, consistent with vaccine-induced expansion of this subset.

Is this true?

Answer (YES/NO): NO